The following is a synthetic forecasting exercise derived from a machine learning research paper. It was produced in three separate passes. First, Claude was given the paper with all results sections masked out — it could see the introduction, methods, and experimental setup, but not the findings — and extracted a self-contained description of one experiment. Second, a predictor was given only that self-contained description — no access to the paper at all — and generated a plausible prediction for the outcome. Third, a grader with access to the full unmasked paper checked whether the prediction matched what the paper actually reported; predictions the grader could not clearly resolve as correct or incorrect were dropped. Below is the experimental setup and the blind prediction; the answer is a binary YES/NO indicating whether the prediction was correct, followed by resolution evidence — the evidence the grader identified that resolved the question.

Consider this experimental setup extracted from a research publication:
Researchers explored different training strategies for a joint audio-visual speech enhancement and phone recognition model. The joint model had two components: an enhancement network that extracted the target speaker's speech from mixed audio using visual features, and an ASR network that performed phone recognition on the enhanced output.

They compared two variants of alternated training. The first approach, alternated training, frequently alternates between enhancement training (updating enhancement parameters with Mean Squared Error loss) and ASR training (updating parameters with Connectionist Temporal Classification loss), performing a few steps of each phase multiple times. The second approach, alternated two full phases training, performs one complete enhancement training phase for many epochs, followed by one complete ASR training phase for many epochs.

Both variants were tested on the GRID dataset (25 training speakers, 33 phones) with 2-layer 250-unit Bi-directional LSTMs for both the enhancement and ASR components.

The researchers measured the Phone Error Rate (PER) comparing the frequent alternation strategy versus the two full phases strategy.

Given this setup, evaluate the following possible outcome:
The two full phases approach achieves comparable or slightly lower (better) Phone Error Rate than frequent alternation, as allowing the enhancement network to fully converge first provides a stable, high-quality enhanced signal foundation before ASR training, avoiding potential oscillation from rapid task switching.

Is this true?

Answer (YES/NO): NO